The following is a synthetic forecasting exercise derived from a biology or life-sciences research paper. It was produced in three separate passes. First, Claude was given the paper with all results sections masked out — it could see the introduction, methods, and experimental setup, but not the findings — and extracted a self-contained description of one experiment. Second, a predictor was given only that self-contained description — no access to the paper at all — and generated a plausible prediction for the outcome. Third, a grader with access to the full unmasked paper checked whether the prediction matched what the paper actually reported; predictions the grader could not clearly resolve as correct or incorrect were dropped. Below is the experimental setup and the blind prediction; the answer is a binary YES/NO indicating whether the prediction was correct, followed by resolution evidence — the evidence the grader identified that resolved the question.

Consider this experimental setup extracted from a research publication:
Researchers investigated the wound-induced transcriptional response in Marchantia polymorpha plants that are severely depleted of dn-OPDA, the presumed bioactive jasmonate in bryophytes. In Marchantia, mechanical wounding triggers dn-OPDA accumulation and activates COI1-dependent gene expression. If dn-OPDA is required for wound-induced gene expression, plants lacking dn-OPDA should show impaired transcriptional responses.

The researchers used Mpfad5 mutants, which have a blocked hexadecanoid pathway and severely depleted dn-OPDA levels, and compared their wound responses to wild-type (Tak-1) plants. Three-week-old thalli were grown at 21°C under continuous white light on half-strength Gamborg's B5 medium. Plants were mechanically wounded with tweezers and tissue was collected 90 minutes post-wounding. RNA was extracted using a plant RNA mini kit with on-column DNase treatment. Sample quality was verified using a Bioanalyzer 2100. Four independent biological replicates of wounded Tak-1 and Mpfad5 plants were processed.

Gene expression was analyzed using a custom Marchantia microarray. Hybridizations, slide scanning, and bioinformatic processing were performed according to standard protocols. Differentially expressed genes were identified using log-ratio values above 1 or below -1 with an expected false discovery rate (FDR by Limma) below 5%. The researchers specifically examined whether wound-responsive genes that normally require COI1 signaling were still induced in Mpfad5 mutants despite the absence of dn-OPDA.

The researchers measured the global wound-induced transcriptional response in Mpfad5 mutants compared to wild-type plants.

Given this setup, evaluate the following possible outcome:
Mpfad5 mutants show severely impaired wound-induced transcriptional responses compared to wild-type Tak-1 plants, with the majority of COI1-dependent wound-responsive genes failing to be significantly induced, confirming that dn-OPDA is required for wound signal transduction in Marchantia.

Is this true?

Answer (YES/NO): NO